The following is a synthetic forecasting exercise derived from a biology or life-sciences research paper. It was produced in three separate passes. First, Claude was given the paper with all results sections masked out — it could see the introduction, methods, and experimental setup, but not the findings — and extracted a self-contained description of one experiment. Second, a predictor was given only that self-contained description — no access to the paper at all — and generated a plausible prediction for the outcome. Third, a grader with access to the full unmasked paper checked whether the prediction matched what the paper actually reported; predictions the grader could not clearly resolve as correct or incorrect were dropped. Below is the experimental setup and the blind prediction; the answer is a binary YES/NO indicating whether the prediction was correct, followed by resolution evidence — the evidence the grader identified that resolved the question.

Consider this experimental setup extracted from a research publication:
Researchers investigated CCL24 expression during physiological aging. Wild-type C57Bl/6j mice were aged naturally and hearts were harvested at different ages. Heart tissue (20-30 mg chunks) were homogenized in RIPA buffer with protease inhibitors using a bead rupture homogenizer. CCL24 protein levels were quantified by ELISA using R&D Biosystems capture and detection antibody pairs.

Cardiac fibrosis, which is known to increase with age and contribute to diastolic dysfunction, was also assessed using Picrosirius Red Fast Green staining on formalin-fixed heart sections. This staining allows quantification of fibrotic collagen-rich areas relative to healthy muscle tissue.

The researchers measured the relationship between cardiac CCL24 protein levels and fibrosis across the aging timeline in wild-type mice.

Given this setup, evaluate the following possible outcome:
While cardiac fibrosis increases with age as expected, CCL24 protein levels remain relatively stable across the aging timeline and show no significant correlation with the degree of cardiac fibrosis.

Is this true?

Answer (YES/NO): NO